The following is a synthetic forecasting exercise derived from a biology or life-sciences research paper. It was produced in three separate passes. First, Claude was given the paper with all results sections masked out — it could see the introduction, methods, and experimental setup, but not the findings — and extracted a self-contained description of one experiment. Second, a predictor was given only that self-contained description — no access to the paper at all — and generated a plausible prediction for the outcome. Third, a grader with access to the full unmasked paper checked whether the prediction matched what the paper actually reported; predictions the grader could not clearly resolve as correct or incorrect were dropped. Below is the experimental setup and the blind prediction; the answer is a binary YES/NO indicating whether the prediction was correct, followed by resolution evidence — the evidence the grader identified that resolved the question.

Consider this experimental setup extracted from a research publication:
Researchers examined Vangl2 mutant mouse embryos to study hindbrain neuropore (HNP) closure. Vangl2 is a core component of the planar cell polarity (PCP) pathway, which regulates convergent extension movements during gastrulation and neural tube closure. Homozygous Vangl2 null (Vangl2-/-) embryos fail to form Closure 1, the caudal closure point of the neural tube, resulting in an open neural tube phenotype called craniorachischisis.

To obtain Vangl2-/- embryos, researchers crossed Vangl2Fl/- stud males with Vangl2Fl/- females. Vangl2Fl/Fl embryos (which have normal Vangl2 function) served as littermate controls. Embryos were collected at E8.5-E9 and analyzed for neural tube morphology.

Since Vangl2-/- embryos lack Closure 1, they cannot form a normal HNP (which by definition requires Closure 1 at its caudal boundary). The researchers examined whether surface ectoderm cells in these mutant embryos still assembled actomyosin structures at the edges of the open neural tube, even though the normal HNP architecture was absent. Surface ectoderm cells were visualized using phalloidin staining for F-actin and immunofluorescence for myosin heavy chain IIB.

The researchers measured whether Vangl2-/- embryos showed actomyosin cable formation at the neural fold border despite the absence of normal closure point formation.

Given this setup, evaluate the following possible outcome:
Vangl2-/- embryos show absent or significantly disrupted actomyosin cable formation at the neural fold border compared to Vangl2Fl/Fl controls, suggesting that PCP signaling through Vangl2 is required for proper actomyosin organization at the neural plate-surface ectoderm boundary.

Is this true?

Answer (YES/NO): NO